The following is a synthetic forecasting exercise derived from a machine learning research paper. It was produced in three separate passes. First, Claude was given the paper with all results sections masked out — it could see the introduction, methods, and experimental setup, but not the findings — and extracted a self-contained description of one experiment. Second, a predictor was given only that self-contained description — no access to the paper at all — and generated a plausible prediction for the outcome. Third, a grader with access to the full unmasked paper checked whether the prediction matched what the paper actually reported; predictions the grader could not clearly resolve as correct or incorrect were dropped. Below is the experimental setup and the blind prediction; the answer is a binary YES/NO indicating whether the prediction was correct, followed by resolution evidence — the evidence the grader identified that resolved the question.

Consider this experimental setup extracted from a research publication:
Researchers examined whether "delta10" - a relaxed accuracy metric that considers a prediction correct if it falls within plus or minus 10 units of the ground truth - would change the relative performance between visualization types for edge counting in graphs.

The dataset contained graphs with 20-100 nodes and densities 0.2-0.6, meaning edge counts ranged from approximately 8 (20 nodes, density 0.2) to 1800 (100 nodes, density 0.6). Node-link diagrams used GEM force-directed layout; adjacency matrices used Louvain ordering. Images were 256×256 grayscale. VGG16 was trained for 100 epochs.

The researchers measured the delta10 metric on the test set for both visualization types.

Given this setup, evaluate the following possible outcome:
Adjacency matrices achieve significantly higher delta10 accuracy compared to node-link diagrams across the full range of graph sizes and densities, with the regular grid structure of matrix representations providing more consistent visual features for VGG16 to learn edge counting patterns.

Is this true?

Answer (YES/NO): YES